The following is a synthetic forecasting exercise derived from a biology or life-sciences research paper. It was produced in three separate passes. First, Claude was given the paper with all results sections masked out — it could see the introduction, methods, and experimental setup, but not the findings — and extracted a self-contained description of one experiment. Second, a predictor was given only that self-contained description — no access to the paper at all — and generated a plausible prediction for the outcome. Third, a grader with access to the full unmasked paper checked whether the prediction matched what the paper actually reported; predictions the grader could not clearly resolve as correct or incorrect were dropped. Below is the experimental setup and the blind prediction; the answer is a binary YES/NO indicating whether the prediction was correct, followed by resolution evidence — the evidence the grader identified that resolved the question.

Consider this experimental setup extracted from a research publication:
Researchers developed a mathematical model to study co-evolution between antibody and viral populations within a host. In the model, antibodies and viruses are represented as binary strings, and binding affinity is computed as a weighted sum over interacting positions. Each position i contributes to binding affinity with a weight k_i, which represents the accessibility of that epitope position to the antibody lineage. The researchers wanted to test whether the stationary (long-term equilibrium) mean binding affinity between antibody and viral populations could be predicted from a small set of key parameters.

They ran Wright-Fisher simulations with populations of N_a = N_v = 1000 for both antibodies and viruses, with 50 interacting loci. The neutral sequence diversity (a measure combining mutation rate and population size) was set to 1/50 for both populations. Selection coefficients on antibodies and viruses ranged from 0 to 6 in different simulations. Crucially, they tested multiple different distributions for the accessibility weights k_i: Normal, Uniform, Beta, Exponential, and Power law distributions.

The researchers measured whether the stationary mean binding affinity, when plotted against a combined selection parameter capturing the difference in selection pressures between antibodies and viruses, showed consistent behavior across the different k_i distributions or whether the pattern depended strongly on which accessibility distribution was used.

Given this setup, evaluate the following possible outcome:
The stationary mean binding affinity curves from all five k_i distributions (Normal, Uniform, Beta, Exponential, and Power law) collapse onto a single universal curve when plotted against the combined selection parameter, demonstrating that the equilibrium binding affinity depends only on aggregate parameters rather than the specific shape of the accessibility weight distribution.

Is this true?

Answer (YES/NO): YES